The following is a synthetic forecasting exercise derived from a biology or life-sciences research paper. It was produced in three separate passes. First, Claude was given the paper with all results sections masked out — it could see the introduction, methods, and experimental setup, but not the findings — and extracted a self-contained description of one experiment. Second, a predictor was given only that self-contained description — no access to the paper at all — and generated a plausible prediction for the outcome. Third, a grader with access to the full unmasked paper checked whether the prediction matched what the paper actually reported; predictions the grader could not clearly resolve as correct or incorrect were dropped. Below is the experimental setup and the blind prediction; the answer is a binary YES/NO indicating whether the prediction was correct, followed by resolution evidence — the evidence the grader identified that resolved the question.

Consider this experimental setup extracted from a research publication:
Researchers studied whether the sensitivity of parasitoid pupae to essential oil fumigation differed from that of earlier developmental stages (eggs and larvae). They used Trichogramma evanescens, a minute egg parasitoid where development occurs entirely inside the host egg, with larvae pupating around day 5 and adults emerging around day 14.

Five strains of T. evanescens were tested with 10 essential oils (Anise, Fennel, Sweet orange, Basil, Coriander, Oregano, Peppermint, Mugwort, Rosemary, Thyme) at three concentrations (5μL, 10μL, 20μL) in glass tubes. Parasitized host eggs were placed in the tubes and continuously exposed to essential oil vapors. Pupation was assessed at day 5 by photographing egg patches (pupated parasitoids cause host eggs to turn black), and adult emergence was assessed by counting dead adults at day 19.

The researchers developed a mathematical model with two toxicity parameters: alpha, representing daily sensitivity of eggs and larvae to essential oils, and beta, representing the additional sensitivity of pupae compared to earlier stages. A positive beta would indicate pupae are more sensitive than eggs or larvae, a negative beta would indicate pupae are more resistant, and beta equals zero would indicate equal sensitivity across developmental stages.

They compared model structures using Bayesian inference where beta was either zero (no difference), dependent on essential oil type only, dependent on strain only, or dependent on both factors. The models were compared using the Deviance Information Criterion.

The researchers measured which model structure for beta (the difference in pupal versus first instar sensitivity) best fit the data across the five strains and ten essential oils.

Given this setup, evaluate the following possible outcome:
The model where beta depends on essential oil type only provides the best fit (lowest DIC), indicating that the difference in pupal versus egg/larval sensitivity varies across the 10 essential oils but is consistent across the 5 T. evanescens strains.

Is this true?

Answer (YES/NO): YES